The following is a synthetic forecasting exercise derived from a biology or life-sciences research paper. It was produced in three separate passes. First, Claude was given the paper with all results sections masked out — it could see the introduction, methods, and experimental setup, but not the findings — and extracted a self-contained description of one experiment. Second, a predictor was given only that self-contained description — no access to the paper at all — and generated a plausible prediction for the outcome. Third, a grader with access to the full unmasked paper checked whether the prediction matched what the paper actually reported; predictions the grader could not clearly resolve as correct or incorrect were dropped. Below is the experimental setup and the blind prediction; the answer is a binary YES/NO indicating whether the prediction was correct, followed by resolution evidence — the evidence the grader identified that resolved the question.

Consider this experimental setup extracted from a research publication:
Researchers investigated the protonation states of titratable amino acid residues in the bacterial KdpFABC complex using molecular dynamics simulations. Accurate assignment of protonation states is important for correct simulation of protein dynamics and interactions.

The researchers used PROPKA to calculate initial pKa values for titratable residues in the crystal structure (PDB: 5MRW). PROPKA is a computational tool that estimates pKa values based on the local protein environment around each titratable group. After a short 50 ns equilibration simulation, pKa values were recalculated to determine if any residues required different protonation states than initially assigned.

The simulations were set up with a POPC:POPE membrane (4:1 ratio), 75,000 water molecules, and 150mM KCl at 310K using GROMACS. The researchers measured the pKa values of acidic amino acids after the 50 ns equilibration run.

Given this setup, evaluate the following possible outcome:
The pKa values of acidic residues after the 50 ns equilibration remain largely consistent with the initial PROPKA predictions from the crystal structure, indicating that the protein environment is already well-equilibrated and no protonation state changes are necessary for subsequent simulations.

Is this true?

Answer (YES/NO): NO